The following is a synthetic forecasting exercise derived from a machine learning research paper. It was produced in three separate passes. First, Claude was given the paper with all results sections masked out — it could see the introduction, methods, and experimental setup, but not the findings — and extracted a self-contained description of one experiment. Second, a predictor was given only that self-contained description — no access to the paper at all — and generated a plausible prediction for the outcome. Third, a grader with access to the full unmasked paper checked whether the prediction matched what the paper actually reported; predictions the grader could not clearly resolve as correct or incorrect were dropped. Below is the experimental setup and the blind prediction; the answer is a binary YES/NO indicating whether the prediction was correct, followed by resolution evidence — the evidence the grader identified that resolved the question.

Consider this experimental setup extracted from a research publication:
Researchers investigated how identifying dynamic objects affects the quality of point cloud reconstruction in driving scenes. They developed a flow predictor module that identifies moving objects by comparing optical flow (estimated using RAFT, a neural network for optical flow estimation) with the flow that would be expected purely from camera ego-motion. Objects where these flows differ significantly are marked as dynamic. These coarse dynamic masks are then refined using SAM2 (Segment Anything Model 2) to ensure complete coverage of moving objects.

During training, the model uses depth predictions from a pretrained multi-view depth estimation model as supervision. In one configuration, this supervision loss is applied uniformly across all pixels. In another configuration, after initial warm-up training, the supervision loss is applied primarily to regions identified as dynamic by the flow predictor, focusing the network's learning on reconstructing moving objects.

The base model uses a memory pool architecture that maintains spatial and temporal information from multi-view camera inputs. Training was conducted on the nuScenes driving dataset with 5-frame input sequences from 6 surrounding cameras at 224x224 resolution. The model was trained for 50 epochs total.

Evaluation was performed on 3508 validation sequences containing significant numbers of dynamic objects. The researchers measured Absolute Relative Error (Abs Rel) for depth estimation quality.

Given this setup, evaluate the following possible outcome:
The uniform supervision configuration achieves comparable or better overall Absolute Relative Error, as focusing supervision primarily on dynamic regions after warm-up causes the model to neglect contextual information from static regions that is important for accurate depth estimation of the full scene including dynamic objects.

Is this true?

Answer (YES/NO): NO